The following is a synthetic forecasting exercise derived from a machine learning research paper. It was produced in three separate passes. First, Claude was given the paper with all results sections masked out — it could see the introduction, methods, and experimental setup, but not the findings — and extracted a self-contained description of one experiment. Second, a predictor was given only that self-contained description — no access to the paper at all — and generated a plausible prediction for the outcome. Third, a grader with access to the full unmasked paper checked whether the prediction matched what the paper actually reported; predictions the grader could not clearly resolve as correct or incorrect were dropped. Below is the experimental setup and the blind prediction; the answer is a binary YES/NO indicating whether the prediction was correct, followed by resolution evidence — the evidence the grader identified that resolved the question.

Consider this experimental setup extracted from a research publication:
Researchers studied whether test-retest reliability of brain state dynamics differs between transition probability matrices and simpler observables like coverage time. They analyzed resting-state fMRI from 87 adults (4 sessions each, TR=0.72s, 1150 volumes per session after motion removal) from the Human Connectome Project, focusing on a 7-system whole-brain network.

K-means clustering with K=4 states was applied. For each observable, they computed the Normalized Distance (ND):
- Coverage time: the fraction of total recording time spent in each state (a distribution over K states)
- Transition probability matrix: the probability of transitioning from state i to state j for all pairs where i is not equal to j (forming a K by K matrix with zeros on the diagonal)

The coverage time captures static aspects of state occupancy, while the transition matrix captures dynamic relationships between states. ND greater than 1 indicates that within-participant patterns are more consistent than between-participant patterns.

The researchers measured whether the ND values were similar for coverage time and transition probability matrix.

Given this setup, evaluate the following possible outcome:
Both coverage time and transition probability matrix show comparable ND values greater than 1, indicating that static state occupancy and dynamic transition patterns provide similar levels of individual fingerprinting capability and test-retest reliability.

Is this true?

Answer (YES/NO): NO